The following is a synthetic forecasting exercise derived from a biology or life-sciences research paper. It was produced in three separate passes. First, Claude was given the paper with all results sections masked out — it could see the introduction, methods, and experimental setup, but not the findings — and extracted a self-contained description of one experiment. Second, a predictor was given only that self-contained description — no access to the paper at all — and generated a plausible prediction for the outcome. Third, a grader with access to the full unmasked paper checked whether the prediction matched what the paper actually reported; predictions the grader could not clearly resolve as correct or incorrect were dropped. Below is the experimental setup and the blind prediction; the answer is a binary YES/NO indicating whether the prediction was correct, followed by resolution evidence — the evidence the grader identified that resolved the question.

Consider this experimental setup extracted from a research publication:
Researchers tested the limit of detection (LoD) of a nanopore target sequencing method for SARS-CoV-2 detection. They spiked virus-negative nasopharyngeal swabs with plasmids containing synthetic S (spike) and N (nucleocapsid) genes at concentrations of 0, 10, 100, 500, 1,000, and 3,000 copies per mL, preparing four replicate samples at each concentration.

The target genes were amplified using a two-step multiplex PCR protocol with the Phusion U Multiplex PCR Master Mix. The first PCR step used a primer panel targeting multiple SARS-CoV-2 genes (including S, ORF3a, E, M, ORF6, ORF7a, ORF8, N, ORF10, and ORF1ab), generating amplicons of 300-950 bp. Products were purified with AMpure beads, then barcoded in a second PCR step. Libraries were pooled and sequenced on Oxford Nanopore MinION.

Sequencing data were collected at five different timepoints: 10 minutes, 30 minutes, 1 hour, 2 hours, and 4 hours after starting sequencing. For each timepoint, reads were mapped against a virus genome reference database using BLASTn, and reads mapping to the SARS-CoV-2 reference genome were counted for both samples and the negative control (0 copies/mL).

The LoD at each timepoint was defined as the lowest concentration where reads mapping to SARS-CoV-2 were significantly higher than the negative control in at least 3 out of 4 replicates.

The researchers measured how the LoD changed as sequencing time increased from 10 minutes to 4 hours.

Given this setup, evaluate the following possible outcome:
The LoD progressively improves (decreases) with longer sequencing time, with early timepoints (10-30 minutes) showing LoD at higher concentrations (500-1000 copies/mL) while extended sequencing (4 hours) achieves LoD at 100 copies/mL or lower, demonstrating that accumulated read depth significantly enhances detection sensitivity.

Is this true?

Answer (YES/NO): NO